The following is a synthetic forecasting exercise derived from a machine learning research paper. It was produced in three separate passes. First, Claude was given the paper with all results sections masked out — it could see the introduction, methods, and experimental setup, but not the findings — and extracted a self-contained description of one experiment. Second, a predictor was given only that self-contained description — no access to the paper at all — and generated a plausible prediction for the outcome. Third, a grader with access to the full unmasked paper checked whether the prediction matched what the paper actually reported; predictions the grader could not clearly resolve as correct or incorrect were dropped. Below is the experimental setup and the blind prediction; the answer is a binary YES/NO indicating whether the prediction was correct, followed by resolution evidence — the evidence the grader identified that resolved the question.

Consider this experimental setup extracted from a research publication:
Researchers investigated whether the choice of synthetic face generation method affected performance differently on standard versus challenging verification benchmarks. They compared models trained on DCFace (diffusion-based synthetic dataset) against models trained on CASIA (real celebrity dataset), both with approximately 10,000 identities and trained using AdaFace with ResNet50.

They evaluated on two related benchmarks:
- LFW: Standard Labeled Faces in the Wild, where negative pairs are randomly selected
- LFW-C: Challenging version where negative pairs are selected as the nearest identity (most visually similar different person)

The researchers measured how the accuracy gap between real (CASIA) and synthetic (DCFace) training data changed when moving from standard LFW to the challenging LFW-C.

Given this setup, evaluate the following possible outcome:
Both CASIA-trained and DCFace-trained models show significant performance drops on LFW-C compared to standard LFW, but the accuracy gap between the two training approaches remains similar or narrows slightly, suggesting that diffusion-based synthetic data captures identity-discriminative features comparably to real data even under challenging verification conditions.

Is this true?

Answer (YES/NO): NO